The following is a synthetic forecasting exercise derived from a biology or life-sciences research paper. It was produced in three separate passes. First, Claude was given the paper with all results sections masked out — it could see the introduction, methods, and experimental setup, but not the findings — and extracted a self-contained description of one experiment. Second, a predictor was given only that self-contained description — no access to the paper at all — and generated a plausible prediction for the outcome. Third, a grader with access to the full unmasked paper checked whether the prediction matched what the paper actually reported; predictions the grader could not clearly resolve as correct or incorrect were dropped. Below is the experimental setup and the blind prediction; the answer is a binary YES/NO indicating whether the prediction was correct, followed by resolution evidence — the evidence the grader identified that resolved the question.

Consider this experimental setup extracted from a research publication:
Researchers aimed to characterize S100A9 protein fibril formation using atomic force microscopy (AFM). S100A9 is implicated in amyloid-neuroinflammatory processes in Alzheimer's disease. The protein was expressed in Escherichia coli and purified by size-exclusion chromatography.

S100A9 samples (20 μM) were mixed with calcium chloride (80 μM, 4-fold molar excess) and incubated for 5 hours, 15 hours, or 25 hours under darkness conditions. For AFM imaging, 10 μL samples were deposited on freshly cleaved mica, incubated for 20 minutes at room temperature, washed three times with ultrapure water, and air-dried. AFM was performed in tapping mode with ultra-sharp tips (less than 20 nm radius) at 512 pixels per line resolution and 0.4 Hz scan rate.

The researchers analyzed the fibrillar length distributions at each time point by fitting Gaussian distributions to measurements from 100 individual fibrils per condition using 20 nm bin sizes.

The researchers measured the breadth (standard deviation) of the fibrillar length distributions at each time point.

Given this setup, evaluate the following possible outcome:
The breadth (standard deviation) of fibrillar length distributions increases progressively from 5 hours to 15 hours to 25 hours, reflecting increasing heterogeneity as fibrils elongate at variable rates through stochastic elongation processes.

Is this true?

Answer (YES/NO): YES